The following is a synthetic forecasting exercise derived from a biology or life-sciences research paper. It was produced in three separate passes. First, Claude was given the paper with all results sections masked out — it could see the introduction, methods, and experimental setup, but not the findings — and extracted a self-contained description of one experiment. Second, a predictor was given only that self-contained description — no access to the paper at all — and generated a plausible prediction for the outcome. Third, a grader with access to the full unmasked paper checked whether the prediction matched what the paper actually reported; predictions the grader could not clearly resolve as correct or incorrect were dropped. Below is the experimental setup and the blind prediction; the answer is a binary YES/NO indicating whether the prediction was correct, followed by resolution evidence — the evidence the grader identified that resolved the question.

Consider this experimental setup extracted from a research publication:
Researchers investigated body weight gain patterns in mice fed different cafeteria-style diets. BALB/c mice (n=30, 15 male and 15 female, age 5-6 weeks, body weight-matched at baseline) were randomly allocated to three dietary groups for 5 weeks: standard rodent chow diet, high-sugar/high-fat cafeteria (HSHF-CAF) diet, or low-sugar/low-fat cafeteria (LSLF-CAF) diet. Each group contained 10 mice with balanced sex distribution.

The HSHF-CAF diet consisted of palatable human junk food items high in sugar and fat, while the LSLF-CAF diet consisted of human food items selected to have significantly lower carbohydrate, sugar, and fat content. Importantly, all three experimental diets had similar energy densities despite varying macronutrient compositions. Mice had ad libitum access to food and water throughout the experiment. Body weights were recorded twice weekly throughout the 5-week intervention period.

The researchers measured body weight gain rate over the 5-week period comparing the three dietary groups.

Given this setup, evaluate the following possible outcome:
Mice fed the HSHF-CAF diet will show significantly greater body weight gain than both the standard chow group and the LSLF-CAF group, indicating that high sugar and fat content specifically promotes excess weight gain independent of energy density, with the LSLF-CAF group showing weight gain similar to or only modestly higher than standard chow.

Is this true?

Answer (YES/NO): NO